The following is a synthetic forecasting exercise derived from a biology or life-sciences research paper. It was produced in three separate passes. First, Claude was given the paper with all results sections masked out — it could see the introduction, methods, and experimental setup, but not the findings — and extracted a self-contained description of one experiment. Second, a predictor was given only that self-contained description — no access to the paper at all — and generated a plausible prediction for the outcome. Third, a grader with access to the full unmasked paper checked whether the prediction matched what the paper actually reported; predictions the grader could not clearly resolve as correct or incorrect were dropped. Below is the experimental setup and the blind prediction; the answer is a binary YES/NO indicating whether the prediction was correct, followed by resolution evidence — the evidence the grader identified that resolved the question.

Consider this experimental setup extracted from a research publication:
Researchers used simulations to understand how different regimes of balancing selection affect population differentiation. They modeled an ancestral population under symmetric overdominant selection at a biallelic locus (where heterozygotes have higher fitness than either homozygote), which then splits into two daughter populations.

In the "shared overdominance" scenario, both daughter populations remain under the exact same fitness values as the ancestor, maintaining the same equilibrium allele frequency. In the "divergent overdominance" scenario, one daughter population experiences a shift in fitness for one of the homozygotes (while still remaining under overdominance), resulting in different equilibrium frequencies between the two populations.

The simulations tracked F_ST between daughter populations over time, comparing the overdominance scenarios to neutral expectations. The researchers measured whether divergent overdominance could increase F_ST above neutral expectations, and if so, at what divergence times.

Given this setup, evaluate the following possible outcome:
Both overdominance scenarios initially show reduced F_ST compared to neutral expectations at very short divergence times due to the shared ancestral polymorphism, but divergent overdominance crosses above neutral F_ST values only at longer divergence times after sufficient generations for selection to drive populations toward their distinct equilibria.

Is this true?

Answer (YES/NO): NO